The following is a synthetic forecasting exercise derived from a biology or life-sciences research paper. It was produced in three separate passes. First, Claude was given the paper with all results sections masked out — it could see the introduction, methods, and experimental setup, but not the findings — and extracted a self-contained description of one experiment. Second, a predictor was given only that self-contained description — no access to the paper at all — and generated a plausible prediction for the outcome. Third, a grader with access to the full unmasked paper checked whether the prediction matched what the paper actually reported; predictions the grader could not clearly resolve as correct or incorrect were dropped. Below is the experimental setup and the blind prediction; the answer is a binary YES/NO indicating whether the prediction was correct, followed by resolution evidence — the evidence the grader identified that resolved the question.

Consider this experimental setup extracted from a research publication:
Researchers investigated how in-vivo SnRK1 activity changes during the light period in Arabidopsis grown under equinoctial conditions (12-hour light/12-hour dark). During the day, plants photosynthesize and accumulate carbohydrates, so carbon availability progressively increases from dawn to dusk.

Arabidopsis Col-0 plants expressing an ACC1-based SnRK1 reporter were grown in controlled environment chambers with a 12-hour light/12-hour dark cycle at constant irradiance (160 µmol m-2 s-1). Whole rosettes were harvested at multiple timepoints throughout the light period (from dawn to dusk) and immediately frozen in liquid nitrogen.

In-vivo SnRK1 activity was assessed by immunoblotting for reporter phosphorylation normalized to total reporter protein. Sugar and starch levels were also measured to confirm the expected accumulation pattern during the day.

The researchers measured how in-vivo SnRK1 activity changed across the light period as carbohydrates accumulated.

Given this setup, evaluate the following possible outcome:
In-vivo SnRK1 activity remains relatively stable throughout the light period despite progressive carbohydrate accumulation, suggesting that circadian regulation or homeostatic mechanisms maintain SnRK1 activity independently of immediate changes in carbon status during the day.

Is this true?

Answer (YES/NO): YES